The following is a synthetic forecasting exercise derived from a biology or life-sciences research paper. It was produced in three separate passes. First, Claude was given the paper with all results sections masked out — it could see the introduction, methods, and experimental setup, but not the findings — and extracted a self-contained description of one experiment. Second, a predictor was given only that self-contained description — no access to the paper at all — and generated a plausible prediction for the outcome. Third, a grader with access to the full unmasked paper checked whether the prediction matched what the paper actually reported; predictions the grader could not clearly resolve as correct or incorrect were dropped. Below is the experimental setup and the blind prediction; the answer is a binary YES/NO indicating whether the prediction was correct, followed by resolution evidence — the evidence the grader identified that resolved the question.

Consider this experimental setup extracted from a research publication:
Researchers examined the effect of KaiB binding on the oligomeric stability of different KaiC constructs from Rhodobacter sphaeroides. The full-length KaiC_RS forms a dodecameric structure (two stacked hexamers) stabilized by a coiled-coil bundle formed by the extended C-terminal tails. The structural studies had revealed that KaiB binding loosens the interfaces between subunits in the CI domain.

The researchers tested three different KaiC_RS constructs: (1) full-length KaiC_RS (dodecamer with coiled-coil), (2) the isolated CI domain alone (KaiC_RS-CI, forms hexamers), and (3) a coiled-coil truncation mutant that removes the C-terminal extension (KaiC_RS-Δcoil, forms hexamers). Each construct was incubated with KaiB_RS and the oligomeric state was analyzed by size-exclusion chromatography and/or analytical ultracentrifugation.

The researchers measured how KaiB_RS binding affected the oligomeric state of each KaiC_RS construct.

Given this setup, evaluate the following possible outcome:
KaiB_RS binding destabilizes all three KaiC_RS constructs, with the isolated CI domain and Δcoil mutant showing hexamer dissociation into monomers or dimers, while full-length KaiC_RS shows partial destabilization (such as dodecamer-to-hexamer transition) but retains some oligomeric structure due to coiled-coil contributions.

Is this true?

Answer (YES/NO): NO